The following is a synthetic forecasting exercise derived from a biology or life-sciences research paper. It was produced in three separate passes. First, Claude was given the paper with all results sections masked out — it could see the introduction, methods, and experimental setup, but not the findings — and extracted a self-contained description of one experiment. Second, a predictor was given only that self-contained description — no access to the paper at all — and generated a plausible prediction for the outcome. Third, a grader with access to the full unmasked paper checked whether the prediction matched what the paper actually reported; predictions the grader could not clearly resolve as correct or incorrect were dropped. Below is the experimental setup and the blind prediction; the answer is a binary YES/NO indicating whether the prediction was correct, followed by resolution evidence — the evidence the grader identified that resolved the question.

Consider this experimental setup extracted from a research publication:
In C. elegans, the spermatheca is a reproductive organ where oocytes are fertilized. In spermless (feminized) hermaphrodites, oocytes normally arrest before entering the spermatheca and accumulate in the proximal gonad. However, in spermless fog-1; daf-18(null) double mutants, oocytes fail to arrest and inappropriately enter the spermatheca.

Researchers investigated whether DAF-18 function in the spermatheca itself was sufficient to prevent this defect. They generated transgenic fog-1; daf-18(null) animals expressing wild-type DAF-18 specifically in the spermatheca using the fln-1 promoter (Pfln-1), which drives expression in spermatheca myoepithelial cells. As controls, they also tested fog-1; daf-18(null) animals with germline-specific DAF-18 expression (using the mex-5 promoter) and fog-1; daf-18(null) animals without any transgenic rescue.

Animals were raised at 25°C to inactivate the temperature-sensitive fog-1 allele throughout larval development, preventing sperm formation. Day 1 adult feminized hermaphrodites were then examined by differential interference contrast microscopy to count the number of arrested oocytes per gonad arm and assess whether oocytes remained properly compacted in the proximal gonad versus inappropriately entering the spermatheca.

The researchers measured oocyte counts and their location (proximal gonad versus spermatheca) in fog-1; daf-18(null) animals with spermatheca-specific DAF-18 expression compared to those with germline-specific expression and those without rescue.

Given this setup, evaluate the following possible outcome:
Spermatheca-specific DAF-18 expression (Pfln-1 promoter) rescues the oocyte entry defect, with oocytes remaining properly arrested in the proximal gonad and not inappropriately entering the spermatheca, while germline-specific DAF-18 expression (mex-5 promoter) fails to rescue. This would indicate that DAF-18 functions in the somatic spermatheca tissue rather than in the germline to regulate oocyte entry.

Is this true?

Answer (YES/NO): YES